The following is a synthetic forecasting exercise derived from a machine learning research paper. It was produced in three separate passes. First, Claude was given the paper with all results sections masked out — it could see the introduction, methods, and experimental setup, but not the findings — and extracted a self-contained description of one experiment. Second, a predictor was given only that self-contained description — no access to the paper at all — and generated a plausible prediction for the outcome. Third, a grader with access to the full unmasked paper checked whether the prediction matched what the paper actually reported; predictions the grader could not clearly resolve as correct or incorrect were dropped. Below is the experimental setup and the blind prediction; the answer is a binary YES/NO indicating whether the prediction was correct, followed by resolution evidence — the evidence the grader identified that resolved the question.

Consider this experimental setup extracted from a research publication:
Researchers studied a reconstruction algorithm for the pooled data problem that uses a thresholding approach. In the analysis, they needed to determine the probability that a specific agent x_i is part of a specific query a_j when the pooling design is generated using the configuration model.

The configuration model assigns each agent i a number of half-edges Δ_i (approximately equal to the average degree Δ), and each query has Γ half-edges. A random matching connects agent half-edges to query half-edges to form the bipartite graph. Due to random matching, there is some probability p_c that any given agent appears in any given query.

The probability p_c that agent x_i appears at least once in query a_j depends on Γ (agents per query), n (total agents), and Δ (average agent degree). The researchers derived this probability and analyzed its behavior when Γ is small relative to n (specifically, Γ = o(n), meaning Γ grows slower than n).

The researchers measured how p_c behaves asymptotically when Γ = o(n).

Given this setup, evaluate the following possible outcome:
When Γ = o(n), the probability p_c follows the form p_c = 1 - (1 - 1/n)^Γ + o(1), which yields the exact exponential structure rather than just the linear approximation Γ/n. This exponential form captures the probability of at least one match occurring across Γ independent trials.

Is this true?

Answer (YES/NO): NO